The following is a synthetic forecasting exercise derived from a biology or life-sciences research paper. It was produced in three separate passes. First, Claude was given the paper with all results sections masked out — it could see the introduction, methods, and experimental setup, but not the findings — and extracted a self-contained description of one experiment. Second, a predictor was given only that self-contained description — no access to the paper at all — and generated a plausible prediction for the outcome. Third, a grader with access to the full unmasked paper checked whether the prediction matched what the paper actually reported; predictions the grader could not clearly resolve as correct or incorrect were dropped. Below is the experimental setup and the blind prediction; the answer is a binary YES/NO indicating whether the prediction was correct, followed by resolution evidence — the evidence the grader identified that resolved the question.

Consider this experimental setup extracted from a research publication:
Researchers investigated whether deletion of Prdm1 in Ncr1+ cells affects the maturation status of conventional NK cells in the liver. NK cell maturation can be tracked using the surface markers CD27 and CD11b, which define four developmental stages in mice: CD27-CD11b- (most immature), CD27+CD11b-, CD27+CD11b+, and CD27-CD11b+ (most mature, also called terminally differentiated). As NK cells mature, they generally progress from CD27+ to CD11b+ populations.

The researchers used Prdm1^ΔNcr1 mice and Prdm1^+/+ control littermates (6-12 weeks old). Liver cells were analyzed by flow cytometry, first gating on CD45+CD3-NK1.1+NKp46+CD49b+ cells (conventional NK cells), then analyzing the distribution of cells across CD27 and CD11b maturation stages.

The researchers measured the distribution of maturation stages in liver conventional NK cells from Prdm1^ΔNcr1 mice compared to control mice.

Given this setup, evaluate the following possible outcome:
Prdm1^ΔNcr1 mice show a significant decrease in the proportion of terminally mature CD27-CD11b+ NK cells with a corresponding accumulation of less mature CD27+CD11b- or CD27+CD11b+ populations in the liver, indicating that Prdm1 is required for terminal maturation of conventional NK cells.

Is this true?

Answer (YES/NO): YES